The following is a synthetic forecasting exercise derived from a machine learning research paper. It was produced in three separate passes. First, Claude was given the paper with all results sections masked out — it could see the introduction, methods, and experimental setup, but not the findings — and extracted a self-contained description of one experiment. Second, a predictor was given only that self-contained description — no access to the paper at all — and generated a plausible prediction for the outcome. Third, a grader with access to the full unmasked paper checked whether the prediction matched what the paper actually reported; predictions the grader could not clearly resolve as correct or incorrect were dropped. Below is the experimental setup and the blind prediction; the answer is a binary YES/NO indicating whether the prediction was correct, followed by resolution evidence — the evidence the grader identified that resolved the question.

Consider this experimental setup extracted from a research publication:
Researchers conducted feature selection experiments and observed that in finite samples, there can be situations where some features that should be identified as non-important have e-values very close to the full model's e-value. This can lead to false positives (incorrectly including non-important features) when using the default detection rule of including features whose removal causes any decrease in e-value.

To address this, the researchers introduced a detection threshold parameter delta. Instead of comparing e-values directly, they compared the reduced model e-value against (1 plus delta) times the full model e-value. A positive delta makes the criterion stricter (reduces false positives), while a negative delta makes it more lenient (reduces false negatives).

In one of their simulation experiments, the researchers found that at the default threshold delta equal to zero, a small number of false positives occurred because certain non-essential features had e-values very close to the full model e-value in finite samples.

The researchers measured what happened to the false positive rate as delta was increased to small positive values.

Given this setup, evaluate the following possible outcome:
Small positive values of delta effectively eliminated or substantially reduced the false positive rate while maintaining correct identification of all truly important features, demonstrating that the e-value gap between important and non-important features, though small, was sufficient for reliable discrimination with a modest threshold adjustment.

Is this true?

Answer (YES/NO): YES